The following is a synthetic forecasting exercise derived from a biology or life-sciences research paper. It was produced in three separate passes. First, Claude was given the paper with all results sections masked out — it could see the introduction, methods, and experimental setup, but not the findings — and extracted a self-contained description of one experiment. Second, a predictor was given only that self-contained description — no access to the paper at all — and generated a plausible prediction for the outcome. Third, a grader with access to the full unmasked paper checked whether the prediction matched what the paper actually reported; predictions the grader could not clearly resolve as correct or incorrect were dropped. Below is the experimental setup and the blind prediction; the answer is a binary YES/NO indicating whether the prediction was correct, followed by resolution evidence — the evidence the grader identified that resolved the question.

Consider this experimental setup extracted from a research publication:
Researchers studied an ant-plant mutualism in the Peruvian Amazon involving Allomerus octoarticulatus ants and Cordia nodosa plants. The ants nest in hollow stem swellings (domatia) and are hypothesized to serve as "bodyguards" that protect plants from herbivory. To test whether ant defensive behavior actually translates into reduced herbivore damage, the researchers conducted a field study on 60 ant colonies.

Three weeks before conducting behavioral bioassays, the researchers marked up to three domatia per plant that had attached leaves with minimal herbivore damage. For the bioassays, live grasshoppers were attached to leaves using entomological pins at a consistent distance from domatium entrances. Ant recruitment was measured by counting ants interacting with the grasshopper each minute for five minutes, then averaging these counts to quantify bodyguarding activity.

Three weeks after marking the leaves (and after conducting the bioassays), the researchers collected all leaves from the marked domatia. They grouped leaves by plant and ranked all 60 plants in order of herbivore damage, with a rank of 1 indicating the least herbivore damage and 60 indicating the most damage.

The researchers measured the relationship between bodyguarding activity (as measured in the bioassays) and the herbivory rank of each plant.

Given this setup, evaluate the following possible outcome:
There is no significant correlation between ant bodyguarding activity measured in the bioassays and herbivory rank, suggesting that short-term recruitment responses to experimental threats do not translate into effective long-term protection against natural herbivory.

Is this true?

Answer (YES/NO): NO